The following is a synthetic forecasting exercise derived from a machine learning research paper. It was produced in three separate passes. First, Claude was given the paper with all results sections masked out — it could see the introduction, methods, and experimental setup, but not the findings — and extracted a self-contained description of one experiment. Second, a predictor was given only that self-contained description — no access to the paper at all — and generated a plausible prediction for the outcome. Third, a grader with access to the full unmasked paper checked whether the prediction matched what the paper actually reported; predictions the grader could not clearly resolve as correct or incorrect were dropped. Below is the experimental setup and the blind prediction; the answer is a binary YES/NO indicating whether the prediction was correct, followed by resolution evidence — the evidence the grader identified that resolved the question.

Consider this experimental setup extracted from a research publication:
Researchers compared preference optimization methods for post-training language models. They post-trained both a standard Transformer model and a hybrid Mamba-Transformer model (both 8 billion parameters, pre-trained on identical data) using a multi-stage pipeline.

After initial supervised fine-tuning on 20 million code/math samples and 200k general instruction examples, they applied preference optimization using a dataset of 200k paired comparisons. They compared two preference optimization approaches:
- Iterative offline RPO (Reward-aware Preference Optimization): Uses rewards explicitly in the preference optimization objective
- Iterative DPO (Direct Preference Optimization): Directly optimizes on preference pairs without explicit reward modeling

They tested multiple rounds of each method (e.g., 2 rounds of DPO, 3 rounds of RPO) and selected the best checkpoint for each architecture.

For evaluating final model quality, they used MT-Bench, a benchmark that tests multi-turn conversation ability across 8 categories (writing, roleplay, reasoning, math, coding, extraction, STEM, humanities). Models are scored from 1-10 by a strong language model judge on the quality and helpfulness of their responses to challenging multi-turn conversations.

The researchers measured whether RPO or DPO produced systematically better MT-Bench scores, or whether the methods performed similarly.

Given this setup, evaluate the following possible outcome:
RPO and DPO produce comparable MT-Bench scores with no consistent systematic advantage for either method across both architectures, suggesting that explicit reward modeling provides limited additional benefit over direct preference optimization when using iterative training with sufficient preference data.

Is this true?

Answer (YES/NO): YES